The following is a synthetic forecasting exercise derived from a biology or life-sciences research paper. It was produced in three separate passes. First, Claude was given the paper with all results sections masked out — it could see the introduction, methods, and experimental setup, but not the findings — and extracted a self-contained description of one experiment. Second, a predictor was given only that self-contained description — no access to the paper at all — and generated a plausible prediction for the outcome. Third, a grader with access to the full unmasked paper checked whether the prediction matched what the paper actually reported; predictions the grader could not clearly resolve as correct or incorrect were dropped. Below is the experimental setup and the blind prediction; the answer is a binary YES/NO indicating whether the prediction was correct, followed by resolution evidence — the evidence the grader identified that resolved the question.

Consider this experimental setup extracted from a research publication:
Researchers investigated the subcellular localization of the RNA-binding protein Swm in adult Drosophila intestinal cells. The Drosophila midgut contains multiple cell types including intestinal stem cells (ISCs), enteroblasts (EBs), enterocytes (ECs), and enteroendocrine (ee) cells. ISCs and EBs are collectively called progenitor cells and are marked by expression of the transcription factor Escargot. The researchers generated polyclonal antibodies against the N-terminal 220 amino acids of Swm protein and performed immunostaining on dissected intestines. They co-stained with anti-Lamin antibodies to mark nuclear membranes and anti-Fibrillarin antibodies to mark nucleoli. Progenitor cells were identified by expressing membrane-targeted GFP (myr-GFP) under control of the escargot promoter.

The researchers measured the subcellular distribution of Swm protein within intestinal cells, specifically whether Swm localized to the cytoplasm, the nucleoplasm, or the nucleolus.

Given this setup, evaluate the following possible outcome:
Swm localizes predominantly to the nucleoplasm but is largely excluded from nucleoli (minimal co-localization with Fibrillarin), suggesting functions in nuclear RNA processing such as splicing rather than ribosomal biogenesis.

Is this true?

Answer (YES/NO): YES